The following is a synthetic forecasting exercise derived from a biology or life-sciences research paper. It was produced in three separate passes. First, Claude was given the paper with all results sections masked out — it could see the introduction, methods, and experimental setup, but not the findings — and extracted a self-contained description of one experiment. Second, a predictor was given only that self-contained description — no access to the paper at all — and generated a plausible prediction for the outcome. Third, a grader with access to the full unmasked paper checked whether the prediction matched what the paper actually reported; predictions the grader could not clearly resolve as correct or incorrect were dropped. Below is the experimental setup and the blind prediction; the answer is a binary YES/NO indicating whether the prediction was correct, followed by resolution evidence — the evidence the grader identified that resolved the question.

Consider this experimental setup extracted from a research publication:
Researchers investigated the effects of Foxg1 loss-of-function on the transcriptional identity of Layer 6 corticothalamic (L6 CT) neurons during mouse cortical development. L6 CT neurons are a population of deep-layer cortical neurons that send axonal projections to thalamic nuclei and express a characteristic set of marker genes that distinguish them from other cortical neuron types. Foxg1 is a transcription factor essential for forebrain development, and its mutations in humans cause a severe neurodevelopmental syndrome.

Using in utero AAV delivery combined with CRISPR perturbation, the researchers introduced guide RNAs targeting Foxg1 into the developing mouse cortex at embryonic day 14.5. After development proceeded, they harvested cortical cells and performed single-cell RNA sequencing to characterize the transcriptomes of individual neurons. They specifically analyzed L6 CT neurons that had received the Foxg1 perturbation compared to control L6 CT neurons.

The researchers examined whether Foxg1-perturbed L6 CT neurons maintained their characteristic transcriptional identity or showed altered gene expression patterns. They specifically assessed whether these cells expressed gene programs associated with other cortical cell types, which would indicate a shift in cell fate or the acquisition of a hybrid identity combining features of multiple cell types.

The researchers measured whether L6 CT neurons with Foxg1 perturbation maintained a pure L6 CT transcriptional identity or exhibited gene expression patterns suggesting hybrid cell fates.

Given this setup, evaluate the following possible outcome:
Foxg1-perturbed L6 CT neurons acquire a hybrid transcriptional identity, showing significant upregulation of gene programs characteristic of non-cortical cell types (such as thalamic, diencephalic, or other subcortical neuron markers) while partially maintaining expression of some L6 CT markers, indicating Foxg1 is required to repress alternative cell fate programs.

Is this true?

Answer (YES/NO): NO